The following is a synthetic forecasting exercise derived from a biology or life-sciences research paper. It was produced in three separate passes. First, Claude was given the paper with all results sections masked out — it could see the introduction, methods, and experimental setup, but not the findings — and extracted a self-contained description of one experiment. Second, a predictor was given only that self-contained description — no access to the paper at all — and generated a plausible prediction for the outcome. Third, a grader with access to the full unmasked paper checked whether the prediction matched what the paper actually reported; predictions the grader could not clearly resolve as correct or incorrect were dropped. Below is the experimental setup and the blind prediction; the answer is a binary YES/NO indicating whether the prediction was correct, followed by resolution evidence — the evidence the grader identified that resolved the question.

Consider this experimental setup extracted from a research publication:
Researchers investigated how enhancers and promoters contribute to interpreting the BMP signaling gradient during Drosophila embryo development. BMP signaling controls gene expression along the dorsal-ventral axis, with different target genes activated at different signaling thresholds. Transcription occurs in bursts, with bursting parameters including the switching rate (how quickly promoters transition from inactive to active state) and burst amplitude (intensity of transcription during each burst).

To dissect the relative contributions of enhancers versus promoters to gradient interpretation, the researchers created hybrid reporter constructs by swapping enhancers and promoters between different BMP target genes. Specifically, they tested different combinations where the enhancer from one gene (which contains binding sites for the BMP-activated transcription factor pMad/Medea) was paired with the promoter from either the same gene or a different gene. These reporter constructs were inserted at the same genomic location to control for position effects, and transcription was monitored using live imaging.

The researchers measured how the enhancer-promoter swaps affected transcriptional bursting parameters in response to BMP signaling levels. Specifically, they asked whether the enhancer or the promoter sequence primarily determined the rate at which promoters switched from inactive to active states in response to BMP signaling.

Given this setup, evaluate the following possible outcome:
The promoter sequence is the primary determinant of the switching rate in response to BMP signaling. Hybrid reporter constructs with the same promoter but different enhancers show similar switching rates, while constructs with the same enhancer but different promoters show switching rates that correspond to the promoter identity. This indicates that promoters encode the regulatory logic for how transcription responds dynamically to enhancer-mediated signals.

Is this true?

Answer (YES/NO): NO